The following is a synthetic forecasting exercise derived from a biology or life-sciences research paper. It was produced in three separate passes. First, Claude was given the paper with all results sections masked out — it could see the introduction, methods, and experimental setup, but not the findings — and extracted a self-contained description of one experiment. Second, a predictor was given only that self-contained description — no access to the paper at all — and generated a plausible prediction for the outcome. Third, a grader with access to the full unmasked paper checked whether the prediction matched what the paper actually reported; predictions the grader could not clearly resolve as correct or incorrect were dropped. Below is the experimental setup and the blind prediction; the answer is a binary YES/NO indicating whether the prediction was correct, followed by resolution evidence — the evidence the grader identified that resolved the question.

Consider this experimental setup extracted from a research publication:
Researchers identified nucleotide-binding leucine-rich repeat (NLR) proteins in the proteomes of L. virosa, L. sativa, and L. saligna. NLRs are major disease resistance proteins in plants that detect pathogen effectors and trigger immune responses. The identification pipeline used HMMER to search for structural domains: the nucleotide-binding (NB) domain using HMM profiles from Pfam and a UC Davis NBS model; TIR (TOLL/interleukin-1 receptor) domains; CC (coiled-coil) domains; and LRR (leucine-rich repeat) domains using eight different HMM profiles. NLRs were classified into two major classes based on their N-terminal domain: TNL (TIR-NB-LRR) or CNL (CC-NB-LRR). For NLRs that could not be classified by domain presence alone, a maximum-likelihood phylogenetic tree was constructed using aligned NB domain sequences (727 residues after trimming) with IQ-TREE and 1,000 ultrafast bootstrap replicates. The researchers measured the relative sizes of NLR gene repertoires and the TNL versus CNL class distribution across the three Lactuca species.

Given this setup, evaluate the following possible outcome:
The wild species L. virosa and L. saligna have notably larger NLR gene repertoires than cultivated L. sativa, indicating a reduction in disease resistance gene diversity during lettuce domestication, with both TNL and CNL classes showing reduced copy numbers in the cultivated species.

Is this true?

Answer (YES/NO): NO